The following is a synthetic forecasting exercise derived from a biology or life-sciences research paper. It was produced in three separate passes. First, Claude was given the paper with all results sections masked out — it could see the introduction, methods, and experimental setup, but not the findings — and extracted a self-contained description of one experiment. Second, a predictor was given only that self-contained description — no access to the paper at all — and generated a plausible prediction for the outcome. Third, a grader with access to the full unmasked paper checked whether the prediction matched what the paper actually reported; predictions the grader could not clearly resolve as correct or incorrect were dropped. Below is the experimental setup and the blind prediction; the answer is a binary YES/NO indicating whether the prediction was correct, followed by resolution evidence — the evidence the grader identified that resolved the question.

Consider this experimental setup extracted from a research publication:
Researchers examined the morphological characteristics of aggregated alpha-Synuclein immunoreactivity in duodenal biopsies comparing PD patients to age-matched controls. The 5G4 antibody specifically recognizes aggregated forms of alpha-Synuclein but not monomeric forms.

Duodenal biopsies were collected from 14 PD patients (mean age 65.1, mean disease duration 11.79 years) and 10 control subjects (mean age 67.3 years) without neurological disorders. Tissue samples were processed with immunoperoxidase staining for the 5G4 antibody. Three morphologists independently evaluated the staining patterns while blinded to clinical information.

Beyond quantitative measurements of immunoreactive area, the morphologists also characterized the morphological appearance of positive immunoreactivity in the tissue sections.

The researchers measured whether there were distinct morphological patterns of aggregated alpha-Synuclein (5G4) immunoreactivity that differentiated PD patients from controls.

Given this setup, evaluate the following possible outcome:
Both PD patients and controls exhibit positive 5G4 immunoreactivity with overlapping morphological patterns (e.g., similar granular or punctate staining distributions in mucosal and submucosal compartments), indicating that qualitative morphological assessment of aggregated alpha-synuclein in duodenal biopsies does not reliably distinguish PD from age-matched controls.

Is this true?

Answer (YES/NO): NO